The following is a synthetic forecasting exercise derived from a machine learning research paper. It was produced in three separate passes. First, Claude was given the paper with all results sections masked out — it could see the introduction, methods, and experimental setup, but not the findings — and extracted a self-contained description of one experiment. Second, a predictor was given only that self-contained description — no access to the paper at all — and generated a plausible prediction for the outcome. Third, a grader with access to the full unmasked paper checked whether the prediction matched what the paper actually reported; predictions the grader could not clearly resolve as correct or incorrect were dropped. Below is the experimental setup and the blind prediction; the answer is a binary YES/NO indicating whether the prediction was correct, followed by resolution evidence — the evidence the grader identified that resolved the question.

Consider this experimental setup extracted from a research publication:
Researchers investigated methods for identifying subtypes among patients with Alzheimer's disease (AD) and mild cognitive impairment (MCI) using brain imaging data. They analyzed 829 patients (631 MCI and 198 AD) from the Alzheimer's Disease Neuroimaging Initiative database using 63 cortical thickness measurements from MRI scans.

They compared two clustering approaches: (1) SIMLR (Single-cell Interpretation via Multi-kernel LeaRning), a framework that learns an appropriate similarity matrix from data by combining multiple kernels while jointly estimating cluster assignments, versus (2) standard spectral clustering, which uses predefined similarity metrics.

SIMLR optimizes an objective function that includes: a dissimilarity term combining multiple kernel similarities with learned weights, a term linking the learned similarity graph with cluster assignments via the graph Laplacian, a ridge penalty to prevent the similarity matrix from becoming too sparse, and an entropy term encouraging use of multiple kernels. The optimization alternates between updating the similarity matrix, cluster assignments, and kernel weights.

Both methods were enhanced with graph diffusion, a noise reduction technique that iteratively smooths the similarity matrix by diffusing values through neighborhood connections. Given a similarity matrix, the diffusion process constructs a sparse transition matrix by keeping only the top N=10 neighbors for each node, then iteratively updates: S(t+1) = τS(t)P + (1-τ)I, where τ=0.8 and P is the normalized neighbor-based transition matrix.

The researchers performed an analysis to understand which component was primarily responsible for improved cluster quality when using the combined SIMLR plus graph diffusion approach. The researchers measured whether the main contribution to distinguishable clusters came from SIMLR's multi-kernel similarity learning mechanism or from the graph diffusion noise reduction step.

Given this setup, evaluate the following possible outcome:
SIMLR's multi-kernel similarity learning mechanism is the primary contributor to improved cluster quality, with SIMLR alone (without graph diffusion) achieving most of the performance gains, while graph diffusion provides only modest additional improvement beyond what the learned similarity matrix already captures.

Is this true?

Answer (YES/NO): NO